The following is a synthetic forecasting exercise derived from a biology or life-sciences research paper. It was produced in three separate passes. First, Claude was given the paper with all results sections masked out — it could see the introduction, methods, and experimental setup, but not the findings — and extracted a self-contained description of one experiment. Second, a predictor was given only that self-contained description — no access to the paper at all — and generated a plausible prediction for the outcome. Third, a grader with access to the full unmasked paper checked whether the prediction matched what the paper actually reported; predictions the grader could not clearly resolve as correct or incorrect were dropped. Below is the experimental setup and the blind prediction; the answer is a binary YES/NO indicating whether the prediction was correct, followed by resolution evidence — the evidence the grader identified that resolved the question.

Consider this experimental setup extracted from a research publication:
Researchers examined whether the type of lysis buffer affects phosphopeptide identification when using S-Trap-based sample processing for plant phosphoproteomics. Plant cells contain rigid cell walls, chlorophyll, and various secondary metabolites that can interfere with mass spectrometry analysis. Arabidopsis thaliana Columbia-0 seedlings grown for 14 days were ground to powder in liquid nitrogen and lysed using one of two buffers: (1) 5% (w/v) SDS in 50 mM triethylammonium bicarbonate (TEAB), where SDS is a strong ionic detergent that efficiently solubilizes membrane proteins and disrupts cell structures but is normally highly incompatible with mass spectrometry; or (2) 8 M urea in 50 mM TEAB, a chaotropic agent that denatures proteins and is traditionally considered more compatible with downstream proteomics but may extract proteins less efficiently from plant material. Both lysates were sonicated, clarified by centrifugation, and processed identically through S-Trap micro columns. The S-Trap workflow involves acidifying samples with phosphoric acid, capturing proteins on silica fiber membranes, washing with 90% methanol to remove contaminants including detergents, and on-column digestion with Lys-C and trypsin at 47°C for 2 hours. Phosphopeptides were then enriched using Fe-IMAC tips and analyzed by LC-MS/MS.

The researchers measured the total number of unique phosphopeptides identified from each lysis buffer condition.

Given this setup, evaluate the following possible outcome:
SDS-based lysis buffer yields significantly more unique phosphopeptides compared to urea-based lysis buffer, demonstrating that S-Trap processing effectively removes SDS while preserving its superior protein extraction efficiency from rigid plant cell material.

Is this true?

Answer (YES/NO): NO